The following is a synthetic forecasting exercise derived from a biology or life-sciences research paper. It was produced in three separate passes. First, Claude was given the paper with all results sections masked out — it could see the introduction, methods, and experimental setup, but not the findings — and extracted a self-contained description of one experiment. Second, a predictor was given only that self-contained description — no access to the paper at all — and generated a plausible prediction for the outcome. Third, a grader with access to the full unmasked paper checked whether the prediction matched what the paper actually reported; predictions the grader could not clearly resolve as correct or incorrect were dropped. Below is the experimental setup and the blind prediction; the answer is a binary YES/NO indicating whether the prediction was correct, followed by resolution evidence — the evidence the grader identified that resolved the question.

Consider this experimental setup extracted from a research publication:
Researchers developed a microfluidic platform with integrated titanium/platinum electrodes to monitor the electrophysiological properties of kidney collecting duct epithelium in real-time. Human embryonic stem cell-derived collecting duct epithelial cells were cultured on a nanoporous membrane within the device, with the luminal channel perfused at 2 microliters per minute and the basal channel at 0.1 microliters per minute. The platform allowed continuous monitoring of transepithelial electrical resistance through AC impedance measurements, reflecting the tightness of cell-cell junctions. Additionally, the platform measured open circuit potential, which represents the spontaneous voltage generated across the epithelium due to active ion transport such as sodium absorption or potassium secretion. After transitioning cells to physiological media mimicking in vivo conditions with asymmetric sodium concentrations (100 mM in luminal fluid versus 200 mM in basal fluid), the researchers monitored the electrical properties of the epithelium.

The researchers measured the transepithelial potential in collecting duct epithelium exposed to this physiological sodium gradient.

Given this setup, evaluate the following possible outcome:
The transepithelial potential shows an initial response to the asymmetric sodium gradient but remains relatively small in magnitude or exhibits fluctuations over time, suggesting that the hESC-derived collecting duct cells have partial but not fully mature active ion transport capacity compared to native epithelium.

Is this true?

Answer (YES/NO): NO